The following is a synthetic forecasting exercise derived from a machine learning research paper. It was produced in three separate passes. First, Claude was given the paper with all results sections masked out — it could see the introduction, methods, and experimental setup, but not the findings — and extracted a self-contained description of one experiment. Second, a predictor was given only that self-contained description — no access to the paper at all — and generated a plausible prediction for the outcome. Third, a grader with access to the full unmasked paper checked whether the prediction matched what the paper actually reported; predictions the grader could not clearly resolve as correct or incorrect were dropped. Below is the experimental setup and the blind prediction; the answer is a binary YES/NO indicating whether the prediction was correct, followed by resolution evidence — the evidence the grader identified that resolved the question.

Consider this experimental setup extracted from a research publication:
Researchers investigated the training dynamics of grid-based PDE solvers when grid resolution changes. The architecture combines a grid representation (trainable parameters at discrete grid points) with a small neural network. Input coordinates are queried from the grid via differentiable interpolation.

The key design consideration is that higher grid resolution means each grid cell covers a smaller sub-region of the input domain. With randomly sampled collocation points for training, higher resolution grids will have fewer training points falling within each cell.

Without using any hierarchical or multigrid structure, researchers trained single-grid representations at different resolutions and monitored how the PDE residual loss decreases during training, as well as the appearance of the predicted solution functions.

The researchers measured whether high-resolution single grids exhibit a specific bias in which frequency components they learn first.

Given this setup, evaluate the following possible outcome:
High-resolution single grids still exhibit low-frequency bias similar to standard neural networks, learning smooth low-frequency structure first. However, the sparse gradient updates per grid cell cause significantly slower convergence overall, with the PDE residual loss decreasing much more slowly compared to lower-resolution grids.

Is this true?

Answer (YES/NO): NO